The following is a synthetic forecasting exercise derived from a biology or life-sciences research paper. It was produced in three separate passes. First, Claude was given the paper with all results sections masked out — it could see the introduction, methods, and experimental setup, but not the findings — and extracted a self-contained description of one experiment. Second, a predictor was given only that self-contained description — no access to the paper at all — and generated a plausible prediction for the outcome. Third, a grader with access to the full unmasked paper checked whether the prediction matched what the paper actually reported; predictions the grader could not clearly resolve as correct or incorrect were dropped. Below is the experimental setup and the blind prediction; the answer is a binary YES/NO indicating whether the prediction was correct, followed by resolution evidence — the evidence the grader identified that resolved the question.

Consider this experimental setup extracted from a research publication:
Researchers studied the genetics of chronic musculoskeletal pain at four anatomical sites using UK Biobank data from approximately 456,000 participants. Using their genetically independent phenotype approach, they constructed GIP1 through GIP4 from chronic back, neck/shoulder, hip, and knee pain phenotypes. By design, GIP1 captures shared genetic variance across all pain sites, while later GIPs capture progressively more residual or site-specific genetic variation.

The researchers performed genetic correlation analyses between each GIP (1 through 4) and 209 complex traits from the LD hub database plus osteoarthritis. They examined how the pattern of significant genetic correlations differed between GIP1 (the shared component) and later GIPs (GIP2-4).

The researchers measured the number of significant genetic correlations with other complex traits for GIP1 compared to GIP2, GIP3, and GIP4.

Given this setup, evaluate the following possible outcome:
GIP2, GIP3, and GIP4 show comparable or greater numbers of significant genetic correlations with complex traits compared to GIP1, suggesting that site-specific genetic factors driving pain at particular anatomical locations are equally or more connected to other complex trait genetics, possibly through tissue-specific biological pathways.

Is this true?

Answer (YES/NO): NO